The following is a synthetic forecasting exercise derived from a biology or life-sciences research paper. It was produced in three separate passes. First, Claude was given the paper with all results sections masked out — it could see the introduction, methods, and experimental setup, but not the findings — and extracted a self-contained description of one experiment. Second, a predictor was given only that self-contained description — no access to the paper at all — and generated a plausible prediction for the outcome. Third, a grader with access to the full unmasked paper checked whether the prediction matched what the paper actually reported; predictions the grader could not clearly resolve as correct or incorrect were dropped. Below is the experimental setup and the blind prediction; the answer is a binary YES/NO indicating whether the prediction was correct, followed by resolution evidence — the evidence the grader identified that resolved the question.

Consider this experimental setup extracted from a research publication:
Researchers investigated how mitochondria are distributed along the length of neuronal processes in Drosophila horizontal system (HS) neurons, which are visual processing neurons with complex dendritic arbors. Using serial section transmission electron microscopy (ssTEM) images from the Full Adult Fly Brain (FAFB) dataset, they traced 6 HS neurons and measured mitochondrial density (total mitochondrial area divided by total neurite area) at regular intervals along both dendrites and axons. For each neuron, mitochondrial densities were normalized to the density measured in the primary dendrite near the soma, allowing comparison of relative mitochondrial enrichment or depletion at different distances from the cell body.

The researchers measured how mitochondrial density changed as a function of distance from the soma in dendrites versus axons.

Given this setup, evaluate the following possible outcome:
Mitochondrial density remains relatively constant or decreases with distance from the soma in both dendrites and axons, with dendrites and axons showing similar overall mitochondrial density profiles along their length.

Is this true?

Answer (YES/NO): NO